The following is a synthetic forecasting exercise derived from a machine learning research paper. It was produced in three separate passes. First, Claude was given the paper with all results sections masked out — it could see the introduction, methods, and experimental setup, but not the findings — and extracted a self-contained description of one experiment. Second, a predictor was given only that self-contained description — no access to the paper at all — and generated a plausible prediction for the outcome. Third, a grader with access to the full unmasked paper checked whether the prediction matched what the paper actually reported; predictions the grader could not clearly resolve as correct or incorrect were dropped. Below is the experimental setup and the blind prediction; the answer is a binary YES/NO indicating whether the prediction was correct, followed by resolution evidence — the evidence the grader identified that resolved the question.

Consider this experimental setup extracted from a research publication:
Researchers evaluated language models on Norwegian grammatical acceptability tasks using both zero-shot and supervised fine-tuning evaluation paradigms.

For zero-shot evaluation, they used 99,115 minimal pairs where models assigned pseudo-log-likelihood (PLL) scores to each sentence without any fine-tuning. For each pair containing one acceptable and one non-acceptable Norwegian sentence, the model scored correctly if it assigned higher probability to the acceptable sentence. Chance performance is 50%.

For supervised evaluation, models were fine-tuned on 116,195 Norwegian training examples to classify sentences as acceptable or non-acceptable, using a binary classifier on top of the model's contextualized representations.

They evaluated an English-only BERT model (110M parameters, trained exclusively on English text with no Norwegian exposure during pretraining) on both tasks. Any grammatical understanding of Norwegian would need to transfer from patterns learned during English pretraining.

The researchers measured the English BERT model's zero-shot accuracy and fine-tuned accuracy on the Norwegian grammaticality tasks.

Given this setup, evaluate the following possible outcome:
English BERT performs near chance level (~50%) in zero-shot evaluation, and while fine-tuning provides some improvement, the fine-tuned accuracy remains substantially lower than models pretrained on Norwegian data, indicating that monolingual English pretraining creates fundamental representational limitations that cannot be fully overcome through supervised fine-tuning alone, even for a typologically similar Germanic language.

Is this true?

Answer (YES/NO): NO